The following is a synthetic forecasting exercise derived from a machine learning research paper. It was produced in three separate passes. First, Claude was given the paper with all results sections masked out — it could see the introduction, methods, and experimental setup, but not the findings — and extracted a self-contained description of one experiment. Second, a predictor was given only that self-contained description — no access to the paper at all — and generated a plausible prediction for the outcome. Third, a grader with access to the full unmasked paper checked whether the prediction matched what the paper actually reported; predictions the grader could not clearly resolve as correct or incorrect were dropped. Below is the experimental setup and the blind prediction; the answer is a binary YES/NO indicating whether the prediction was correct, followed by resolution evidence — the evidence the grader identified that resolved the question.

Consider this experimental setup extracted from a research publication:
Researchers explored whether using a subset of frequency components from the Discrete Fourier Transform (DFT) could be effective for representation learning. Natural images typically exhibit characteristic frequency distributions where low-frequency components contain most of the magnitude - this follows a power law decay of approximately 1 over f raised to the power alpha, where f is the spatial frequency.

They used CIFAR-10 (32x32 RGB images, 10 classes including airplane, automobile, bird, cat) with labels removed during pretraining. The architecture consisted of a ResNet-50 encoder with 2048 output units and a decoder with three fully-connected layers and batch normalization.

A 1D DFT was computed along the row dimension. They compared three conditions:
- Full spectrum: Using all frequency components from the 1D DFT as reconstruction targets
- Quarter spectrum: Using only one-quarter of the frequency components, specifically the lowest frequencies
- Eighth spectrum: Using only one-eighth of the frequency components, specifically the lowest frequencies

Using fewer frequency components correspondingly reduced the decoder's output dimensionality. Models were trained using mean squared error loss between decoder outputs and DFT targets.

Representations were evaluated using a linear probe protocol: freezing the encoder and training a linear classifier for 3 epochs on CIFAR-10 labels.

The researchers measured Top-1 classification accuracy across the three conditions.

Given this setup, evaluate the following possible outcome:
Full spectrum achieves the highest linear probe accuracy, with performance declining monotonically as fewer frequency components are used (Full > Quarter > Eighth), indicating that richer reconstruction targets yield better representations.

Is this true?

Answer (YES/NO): YES